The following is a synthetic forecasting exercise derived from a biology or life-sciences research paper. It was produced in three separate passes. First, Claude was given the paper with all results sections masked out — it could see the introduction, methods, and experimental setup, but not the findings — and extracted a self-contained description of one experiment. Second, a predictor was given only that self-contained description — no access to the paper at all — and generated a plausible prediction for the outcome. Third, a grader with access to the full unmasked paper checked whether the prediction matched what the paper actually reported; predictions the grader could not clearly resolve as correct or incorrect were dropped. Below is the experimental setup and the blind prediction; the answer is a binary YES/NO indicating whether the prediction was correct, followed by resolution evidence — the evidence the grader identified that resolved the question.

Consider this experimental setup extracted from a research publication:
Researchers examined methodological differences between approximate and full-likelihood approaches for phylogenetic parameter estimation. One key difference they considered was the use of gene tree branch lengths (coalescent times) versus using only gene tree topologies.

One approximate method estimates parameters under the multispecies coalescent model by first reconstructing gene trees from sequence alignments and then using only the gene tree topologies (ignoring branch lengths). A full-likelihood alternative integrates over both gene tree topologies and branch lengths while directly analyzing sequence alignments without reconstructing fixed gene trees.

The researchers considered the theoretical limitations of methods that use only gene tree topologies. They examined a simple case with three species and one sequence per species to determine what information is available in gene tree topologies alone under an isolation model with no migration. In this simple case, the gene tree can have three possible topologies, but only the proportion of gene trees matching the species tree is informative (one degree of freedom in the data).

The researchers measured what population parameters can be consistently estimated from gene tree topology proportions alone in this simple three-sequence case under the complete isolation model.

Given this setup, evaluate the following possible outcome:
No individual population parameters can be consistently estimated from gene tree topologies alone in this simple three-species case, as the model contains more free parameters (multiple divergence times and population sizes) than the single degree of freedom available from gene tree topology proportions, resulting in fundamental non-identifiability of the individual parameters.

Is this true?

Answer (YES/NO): YES